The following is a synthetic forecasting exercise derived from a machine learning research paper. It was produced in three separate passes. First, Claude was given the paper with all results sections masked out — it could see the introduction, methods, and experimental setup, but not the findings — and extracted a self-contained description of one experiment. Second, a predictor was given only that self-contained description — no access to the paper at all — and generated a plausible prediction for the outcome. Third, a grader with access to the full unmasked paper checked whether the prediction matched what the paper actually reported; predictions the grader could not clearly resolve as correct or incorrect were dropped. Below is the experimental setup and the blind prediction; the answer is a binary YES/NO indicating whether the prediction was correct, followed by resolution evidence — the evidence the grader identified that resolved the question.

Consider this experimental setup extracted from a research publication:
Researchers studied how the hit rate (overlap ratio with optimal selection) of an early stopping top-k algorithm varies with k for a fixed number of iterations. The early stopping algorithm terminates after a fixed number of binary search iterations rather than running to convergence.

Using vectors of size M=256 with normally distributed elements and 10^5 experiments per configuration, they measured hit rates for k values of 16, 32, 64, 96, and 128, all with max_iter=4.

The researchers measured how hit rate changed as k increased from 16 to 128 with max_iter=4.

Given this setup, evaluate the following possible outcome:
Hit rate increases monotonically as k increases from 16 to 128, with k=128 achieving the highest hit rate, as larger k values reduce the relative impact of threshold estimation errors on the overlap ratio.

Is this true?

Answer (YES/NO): YES